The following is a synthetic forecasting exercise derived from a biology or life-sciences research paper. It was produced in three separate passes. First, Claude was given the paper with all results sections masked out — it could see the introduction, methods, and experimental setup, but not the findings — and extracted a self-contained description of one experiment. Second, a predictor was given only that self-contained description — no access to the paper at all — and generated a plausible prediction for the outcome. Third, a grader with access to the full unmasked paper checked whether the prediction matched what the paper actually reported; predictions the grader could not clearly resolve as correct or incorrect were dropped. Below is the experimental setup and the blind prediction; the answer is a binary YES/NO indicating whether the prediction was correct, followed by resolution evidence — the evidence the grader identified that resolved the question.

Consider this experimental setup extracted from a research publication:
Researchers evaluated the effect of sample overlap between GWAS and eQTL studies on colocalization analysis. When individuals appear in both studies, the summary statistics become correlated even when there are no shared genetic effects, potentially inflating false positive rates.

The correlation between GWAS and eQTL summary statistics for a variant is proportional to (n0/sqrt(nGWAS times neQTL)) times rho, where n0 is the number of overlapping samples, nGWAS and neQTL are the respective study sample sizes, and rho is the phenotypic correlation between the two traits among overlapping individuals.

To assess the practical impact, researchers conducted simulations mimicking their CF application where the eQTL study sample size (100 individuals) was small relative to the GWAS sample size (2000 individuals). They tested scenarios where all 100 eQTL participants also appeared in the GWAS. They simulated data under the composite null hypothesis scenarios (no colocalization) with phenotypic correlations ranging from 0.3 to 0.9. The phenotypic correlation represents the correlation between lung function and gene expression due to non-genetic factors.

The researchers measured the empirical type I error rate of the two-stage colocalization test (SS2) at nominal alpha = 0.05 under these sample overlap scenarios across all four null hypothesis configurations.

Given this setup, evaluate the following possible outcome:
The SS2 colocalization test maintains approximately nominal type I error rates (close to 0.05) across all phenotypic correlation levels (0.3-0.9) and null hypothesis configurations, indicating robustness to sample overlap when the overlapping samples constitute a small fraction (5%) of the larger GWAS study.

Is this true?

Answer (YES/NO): NO